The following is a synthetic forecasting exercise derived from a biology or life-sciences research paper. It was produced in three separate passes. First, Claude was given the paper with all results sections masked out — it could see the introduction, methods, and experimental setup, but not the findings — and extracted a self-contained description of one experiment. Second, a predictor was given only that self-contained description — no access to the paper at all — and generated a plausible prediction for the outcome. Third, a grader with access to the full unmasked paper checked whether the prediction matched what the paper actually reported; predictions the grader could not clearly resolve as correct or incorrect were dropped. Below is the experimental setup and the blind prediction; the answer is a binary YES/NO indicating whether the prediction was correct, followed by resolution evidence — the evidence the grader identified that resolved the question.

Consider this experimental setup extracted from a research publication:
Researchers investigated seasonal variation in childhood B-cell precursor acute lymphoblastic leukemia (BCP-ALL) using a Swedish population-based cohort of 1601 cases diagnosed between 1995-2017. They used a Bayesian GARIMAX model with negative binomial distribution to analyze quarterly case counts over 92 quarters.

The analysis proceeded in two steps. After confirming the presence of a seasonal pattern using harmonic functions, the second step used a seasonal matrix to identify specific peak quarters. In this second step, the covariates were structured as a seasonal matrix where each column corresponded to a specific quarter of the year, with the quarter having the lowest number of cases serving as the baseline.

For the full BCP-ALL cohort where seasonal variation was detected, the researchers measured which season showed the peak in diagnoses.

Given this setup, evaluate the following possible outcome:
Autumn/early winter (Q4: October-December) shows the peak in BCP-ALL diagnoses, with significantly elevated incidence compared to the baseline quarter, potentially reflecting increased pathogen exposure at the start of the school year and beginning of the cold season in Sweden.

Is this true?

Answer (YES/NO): NO